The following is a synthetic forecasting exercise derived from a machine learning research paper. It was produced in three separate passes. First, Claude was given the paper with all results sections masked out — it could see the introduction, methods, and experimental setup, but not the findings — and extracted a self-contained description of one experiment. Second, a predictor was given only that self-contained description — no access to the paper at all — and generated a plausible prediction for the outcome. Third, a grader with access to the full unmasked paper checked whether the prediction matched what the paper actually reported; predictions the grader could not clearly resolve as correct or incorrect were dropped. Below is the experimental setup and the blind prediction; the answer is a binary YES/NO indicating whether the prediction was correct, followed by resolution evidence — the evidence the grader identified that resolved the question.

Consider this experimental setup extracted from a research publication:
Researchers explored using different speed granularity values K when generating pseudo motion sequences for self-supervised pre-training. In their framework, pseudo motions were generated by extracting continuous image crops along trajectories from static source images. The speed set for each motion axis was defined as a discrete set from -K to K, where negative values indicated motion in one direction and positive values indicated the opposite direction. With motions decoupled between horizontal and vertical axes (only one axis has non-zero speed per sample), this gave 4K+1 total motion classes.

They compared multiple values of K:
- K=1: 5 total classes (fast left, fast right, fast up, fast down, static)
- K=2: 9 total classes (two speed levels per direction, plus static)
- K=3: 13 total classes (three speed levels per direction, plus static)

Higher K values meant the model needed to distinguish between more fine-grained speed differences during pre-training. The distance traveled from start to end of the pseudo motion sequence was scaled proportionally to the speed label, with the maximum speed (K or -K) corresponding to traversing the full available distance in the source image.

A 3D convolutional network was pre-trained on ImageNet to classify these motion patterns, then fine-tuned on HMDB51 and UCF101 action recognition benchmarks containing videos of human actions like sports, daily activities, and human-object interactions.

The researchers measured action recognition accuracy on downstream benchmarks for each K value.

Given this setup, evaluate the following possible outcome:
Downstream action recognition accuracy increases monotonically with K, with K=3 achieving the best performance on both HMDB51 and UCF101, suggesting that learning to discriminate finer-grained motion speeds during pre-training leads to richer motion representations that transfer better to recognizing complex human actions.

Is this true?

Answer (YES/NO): NO